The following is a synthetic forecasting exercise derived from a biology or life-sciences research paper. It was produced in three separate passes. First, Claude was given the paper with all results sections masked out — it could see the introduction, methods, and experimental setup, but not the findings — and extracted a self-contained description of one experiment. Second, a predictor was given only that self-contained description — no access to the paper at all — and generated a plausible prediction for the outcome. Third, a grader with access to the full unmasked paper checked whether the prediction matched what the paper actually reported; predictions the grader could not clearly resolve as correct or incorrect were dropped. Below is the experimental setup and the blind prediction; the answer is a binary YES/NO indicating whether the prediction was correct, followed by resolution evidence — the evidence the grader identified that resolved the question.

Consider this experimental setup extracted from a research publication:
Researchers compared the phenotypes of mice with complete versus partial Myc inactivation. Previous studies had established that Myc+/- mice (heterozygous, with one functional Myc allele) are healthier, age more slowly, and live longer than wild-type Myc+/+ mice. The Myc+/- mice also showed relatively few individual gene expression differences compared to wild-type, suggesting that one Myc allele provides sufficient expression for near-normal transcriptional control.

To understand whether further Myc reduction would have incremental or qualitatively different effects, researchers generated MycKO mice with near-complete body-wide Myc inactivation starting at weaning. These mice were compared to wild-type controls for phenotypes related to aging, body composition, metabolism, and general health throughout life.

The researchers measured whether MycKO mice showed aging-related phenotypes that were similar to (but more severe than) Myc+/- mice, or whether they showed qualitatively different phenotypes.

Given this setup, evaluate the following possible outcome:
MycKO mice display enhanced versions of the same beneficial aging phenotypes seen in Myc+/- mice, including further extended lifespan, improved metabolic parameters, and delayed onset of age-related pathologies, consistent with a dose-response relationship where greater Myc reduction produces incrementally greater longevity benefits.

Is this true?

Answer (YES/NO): NO